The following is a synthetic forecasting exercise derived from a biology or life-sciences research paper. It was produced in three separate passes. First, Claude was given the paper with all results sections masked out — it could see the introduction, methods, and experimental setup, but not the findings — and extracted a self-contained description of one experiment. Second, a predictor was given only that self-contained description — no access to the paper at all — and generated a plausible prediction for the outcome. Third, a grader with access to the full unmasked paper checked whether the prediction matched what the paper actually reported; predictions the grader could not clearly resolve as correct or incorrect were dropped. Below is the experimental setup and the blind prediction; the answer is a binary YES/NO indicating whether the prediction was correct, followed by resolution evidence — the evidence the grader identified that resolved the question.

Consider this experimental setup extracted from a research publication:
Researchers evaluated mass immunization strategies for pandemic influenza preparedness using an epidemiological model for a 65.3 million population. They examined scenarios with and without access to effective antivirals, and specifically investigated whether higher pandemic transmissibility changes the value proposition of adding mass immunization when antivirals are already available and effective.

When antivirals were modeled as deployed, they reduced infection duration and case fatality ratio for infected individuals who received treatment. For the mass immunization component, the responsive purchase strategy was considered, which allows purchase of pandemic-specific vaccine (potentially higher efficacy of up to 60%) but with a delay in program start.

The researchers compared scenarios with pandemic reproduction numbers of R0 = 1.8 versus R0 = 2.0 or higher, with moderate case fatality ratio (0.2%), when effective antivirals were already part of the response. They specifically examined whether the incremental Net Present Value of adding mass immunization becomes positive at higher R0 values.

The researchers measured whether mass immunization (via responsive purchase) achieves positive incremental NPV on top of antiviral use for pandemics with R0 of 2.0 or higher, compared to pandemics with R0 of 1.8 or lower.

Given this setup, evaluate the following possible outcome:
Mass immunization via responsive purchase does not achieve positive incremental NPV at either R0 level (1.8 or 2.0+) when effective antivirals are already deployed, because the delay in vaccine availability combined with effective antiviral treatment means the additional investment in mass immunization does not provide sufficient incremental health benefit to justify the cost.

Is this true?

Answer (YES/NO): NO